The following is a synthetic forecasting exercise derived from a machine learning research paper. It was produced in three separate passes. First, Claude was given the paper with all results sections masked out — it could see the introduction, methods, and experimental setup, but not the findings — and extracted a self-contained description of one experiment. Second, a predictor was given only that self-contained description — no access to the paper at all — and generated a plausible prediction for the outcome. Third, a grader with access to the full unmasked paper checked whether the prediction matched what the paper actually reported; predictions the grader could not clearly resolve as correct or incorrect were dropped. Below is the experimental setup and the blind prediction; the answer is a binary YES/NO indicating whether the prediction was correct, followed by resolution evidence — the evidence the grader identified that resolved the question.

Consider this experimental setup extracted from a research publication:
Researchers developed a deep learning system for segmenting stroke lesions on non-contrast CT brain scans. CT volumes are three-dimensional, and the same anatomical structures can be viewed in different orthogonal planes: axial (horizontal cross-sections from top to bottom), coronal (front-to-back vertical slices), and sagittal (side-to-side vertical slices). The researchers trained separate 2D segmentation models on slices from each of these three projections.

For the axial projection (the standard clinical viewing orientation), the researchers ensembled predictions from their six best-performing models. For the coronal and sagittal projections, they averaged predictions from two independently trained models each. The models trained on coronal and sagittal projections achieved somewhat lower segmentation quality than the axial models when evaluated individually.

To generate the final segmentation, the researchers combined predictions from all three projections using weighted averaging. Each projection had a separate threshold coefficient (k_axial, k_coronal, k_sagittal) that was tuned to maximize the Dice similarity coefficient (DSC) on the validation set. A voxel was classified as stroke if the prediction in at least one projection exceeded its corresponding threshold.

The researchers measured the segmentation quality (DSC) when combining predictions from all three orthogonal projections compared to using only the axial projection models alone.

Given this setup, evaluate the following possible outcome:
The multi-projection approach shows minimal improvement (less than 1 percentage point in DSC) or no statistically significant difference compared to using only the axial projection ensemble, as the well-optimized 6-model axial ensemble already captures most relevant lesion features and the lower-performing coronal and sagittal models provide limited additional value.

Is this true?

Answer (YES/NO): NO